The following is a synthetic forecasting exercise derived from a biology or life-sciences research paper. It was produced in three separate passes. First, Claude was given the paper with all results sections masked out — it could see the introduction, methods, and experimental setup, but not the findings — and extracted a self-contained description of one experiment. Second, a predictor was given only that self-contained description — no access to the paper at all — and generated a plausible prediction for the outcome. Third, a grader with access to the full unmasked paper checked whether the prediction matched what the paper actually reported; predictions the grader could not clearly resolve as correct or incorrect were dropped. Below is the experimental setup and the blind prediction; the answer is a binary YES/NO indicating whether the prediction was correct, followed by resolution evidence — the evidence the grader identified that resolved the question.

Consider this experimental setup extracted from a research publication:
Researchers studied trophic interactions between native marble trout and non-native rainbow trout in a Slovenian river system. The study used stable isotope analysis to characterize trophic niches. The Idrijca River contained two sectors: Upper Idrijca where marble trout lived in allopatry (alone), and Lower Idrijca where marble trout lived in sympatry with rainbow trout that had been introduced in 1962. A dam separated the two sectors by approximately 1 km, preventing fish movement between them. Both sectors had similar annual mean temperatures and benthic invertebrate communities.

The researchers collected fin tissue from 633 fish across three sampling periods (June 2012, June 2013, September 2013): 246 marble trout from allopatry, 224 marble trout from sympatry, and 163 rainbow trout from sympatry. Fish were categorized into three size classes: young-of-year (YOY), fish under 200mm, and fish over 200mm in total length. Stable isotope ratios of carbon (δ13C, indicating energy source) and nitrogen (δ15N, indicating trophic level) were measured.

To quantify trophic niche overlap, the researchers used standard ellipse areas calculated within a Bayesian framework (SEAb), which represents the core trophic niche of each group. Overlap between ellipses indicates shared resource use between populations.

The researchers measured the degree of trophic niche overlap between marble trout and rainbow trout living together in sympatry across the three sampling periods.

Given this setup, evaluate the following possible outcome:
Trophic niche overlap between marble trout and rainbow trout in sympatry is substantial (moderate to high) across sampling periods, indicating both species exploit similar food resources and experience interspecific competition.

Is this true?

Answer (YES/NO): NO